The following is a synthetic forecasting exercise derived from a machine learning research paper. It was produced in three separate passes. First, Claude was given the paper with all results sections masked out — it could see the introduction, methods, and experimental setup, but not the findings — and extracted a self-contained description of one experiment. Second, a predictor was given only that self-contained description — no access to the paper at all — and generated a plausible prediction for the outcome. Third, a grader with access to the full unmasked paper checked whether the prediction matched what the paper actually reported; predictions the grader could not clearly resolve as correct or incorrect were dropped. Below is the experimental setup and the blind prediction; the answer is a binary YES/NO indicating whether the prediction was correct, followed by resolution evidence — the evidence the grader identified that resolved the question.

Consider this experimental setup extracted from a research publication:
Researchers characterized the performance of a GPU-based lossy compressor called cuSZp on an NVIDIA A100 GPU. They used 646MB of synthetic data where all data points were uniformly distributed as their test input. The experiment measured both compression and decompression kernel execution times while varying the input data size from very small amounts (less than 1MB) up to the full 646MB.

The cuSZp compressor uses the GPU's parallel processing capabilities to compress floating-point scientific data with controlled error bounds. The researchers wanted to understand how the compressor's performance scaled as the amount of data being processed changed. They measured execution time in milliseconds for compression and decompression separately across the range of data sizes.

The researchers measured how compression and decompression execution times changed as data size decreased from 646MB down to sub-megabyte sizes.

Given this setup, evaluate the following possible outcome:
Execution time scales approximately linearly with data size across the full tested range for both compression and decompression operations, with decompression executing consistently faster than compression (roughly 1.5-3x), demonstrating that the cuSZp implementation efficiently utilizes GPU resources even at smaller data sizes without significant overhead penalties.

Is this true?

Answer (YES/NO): NO